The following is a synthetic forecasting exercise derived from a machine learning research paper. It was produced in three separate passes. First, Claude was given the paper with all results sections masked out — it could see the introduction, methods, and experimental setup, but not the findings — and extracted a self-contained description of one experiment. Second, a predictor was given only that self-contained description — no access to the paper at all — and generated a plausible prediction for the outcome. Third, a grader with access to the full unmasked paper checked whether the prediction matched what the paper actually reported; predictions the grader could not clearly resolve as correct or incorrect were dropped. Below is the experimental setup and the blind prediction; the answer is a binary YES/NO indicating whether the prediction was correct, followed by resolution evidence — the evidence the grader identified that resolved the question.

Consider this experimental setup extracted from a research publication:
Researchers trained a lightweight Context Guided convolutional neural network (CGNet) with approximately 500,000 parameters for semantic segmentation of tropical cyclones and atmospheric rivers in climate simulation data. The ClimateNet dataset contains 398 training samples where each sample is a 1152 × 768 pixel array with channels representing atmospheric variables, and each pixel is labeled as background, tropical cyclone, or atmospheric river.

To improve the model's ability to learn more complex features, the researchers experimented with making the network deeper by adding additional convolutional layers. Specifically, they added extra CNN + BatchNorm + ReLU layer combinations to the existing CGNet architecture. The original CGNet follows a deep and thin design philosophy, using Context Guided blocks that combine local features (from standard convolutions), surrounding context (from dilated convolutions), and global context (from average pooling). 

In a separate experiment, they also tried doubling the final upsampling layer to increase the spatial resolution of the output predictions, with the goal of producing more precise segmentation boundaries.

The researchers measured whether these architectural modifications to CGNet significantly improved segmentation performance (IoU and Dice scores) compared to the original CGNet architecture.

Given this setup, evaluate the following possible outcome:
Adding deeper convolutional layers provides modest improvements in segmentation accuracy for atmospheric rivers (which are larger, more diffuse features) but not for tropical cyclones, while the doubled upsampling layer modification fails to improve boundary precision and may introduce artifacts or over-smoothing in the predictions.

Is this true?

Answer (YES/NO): NO